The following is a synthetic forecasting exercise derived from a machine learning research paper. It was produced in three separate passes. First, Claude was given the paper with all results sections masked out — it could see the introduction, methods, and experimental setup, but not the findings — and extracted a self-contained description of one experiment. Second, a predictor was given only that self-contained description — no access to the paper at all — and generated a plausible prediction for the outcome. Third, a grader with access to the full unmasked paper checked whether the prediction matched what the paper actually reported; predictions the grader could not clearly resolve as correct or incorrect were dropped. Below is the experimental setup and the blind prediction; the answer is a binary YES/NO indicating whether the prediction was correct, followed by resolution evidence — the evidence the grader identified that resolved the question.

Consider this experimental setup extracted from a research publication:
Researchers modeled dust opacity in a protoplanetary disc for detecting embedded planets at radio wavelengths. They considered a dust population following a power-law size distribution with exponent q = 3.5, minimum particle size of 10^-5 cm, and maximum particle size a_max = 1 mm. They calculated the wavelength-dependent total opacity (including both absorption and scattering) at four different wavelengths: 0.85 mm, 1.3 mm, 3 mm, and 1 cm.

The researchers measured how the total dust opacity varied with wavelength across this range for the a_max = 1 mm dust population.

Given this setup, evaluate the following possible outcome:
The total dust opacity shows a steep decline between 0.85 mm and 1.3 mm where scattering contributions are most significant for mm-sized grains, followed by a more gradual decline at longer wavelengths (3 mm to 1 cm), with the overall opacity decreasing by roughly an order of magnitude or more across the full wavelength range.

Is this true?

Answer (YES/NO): NO